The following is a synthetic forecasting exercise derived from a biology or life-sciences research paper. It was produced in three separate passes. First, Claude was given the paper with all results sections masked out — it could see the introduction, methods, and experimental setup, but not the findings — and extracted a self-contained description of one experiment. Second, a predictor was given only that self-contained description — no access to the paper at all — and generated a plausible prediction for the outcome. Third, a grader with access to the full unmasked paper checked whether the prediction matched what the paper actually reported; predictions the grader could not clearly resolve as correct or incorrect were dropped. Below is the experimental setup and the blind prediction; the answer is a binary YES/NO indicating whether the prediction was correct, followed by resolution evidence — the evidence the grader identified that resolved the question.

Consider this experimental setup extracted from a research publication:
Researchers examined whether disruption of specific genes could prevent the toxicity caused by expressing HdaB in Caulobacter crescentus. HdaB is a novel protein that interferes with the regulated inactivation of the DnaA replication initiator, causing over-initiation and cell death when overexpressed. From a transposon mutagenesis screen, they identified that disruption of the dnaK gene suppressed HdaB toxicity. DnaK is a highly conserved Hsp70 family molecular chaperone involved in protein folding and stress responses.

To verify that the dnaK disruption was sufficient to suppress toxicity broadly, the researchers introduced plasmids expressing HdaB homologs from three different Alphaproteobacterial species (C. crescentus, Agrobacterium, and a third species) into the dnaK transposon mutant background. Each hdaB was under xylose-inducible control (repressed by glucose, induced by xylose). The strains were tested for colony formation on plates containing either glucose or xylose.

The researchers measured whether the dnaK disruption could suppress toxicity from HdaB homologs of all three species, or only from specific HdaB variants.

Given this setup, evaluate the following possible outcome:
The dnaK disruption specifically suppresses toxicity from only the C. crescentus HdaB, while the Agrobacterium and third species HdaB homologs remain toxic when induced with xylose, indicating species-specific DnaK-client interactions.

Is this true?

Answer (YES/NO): NO